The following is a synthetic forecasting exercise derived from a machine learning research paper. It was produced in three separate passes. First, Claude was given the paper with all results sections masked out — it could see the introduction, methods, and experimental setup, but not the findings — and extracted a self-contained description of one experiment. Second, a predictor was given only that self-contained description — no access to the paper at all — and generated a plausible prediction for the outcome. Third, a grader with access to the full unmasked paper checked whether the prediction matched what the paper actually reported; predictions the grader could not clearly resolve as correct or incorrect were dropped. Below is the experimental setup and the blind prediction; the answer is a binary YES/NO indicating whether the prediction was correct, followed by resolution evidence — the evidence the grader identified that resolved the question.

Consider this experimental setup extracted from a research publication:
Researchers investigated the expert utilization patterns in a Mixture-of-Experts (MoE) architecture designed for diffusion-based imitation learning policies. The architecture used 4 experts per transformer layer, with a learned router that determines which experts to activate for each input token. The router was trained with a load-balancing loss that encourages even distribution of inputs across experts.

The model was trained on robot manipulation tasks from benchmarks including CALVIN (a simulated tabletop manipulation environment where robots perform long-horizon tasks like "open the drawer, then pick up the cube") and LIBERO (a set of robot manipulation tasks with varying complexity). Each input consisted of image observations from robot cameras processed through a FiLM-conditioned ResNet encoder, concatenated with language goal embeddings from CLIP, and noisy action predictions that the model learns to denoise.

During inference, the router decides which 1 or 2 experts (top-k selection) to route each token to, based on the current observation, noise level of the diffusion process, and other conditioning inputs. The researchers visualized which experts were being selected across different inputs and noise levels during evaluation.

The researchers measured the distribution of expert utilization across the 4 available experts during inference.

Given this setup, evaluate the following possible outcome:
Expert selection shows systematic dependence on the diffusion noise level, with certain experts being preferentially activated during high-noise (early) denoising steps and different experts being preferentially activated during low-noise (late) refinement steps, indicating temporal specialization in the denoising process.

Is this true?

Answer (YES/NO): YES